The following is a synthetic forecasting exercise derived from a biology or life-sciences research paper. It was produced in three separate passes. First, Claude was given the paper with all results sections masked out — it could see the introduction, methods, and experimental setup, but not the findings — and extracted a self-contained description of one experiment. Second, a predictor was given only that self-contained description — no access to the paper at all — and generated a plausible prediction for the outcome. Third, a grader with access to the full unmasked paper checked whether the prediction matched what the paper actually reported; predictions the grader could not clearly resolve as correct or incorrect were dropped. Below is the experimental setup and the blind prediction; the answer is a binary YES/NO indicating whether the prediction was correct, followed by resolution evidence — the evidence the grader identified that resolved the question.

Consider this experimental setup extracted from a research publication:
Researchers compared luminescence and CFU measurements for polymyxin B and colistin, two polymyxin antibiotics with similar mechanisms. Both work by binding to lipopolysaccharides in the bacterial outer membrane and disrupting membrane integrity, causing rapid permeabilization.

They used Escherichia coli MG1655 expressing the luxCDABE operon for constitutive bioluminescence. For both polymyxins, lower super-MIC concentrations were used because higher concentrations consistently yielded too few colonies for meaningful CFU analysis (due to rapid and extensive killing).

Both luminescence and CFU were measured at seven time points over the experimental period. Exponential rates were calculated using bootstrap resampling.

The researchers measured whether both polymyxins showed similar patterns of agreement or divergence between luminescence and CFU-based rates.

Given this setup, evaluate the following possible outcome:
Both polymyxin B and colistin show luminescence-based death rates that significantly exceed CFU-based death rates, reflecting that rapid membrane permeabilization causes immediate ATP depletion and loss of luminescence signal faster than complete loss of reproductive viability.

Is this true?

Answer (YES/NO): NO